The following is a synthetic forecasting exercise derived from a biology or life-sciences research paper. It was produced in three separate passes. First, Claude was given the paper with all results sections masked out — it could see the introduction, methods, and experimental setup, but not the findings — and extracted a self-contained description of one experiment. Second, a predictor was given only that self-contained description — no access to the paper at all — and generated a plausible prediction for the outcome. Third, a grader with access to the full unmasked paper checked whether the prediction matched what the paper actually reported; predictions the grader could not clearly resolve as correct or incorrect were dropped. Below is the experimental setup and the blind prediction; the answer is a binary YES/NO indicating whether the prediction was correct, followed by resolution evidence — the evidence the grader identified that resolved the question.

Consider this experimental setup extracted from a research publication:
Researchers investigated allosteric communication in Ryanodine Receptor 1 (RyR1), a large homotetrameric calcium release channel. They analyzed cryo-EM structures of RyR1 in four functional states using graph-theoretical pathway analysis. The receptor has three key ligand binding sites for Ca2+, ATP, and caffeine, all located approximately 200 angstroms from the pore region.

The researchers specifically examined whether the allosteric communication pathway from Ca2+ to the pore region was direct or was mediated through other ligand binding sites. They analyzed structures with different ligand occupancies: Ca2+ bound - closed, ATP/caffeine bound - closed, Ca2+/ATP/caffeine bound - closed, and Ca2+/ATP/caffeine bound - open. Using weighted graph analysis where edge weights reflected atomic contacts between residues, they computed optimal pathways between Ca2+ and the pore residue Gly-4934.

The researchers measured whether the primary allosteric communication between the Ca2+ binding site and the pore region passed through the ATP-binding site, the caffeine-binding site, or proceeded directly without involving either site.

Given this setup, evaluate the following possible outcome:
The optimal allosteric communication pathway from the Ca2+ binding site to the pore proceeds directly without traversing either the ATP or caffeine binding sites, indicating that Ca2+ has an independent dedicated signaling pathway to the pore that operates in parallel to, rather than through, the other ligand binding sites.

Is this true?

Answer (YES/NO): NO